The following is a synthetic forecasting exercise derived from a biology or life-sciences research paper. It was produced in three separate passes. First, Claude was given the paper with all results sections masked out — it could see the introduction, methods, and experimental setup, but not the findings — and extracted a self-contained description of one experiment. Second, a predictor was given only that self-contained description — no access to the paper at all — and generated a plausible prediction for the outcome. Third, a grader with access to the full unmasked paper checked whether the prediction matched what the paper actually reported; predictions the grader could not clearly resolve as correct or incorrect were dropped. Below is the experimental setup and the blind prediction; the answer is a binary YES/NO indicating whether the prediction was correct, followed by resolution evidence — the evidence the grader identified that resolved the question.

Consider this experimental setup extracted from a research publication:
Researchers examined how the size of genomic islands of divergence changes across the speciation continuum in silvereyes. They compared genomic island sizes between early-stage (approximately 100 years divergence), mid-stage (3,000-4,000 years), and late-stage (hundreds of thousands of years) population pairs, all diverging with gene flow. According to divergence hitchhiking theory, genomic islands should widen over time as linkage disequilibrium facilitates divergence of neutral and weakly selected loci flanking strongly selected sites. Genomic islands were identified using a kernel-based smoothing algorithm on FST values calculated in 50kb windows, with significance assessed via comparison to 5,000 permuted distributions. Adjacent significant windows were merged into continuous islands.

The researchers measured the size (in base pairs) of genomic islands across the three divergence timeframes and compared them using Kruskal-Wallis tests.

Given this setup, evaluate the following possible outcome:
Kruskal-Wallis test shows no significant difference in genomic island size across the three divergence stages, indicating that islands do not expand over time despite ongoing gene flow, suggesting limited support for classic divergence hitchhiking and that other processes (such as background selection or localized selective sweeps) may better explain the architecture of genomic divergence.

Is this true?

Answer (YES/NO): YES